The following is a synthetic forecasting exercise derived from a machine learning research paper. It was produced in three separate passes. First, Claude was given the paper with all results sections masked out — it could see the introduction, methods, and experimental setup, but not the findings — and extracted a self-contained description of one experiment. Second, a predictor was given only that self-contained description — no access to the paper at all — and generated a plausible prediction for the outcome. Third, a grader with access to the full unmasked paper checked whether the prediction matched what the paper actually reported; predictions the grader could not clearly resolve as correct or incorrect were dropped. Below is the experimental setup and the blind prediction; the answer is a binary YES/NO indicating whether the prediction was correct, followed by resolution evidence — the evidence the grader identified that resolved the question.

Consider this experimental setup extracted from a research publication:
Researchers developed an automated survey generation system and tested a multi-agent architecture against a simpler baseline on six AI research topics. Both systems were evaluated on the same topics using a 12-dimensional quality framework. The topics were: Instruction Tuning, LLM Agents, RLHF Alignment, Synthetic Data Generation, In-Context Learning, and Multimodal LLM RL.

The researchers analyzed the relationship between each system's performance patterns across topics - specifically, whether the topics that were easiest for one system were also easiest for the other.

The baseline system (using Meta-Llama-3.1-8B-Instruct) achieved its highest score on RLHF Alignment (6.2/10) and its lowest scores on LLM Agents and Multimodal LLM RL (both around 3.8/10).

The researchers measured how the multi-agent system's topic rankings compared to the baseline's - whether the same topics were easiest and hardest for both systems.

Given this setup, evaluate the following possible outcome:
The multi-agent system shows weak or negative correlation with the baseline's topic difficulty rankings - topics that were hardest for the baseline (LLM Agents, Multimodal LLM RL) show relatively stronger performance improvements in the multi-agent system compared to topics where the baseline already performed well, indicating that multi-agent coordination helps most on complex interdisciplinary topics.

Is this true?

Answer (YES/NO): YES